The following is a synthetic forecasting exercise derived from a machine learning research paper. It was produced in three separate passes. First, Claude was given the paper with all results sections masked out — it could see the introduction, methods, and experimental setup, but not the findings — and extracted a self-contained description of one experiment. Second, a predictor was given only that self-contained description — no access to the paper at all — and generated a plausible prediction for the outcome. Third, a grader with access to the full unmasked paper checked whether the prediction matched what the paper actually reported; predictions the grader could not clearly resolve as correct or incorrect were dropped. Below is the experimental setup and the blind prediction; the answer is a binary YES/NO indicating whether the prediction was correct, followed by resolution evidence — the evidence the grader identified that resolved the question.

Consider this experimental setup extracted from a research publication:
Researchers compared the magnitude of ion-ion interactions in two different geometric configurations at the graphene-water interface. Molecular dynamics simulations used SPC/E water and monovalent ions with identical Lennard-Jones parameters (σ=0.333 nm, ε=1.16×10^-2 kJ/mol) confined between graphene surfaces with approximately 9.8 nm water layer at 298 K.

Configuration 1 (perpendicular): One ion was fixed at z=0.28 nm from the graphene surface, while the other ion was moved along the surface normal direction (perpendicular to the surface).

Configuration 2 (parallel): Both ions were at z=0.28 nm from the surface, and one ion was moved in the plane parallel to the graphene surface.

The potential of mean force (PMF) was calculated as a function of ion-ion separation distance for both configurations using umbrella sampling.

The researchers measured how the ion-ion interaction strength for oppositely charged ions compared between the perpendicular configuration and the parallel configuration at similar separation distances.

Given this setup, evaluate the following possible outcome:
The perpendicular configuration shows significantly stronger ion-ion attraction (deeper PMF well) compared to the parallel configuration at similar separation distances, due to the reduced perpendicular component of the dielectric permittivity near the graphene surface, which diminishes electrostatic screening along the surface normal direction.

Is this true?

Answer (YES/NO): NO